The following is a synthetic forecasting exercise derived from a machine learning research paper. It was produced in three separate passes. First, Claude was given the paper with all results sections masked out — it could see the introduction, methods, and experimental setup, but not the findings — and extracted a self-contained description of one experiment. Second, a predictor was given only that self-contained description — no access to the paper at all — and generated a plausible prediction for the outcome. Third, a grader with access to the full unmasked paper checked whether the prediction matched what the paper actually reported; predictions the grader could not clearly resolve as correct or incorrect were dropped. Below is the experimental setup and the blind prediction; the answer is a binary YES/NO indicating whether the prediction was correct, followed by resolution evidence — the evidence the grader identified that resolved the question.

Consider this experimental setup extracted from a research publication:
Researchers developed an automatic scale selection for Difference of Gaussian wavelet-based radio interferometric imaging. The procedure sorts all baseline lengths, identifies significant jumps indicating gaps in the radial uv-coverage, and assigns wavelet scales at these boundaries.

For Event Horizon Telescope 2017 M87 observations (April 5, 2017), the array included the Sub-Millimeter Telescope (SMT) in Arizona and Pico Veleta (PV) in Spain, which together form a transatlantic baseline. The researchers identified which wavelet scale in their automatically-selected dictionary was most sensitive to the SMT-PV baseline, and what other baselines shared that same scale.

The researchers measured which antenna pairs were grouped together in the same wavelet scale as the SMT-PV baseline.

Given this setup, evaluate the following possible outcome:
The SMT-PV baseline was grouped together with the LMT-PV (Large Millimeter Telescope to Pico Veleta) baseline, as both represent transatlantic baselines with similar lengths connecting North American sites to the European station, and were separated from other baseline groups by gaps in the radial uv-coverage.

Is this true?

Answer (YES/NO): NO